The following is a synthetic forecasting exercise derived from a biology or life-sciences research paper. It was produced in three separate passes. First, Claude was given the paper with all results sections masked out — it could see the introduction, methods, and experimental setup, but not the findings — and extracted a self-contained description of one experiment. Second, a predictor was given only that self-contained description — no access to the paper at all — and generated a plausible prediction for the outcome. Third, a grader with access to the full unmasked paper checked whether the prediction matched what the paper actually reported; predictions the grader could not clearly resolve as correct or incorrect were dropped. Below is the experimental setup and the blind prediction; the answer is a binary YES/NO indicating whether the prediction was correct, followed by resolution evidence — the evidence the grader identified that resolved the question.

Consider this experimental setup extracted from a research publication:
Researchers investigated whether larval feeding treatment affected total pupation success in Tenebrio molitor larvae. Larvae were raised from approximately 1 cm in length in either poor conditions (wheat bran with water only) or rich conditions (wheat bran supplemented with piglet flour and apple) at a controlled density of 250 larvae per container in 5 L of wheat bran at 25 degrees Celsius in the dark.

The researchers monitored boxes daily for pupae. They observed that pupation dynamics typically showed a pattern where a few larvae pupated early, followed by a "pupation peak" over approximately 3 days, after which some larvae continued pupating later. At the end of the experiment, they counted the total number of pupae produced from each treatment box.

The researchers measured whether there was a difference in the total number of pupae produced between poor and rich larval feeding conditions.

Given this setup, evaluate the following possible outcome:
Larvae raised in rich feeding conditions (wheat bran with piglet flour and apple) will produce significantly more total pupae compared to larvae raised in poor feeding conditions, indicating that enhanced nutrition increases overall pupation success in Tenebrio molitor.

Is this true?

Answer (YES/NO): NO